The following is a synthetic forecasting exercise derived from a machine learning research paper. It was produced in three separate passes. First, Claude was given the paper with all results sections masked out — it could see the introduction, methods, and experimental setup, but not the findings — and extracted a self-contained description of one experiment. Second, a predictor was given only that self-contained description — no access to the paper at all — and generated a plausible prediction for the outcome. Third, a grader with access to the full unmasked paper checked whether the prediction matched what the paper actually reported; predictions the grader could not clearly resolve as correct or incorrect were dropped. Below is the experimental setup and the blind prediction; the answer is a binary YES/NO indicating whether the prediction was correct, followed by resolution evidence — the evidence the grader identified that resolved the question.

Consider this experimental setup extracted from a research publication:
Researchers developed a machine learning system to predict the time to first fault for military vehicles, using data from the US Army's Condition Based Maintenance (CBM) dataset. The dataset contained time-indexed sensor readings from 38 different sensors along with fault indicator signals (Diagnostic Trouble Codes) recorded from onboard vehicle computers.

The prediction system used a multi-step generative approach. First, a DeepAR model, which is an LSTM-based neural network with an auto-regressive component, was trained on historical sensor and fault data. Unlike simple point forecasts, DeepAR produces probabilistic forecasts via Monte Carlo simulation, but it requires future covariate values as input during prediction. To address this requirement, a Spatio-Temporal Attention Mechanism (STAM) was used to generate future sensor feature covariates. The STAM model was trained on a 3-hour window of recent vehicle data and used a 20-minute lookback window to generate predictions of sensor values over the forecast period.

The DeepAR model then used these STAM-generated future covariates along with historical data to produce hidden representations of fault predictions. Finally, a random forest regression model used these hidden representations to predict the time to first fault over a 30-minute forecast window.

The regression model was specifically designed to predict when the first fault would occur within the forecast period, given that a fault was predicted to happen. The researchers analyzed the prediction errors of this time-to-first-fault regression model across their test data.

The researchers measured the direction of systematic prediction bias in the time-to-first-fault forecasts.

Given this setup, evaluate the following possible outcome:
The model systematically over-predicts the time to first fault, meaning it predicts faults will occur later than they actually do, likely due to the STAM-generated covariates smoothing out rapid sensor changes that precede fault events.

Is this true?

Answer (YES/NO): NO